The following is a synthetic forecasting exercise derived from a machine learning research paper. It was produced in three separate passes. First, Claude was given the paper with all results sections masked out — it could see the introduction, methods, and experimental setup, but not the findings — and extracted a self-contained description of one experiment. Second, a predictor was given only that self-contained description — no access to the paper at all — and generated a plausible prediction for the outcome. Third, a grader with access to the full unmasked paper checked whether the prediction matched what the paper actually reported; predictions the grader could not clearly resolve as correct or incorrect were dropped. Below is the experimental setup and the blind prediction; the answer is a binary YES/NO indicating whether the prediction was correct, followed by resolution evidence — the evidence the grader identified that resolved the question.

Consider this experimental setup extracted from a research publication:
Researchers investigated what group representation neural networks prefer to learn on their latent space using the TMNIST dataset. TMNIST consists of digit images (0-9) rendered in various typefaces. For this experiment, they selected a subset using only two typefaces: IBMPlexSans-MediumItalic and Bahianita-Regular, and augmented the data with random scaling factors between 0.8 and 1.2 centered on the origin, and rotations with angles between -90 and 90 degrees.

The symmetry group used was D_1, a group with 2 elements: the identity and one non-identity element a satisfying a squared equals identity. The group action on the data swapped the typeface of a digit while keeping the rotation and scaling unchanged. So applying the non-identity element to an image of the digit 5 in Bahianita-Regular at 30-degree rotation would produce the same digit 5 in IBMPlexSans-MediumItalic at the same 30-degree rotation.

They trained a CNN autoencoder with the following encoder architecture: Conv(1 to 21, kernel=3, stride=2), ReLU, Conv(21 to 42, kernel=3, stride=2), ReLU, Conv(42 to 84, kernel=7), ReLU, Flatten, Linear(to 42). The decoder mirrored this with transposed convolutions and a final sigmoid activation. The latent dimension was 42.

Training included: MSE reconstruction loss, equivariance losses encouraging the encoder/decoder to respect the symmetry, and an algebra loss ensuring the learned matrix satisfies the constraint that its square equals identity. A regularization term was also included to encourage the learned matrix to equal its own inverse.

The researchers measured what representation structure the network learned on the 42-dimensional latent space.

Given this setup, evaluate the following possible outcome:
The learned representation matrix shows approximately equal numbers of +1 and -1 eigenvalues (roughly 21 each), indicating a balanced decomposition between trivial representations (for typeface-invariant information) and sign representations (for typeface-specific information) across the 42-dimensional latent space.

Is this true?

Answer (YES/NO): YES